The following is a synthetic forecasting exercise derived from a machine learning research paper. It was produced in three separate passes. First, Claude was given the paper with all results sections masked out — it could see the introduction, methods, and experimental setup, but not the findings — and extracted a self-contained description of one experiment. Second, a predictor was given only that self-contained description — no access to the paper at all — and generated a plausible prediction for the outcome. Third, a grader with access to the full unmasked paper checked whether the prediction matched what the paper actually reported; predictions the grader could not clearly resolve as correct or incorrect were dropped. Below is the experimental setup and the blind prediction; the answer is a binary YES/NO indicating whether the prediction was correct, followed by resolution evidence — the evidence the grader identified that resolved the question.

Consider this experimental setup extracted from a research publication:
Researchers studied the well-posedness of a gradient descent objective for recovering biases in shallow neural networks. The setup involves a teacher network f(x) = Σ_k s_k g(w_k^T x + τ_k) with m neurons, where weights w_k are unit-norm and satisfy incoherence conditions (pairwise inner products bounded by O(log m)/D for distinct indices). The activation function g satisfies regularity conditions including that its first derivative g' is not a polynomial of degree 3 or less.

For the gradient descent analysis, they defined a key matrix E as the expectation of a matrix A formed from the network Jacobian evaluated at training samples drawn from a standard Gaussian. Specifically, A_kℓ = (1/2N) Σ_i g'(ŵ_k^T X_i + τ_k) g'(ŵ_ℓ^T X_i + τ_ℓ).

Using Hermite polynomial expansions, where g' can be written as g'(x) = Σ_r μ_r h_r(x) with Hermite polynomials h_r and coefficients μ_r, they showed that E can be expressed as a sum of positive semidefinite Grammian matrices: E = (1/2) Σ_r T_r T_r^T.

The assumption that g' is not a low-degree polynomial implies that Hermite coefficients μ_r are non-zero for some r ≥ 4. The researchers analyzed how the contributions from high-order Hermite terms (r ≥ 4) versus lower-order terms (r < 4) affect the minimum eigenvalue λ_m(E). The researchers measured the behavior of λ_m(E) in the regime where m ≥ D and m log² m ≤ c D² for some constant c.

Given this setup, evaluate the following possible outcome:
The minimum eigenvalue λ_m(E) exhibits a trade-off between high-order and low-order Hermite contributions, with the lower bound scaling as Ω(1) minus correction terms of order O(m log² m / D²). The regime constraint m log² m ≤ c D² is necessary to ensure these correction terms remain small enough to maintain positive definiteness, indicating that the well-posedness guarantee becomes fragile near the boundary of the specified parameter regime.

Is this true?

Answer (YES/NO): NO